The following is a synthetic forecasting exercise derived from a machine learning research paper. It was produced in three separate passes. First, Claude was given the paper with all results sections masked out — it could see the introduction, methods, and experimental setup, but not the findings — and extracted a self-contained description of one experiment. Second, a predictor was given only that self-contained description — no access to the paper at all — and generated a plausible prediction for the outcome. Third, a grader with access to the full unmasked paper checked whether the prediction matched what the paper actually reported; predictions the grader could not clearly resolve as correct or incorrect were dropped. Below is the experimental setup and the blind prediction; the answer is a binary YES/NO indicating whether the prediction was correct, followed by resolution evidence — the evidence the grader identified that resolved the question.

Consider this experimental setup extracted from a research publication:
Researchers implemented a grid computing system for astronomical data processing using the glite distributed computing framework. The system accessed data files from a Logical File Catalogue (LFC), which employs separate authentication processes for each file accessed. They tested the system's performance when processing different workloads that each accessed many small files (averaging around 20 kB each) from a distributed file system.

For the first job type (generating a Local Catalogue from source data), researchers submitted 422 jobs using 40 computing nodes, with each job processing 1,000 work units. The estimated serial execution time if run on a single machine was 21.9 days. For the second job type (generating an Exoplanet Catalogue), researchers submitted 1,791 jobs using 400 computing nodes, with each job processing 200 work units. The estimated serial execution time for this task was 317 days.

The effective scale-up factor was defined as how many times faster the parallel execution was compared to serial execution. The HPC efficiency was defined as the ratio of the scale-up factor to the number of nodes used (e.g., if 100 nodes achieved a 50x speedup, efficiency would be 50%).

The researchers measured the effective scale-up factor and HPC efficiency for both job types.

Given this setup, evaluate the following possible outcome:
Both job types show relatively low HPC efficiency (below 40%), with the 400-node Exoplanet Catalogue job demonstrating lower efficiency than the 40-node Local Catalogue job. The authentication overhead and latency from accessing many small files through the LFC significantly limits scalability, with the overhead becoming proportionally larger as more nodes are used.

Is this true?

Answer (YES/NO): YES